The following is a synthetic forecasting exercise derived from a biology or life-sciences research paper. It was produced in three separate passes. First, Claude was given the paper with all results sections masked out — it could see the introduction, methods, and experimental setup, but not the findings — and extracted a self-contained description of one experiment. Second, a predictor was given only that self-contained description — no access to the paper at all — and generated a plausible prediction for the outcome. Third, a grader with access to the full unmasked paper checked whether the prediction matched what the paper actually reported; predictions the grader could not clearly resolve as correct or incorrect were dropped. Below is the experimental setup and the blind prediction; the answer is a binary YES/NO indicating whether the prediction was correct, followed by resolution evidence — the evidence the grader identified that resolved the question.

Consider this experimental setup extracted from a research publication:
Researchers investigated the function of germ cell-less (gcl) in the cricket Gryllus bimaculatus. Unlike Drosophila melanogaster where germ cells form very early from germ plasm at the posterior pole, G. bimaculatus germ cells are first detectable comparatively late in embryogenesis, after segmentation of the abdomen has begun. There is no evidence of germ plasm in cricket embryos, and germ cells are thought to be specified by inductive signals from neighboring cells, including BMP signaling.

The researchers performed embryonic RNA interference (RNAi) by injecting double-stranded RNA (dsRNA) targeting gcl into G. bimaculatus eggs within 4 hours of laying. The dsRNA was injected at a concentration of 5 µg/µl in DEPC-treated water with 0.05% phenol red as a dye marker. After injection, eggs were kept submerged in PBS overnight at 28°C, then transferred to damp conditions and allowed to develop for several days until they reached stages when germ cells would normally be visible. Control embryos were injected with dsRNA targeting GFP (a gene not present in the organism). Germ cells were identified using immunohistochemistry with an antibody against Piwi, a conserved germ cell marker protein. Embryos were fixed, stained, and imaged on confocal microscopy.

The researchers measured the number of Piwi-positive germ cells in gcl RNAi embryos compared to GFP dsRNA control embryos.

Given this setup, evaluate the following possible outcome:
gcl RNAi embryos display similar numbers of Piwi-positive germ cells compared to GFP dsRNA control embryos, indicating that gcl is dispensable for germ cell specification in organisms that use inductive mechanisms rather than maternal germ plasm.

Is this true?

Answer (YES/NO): YES